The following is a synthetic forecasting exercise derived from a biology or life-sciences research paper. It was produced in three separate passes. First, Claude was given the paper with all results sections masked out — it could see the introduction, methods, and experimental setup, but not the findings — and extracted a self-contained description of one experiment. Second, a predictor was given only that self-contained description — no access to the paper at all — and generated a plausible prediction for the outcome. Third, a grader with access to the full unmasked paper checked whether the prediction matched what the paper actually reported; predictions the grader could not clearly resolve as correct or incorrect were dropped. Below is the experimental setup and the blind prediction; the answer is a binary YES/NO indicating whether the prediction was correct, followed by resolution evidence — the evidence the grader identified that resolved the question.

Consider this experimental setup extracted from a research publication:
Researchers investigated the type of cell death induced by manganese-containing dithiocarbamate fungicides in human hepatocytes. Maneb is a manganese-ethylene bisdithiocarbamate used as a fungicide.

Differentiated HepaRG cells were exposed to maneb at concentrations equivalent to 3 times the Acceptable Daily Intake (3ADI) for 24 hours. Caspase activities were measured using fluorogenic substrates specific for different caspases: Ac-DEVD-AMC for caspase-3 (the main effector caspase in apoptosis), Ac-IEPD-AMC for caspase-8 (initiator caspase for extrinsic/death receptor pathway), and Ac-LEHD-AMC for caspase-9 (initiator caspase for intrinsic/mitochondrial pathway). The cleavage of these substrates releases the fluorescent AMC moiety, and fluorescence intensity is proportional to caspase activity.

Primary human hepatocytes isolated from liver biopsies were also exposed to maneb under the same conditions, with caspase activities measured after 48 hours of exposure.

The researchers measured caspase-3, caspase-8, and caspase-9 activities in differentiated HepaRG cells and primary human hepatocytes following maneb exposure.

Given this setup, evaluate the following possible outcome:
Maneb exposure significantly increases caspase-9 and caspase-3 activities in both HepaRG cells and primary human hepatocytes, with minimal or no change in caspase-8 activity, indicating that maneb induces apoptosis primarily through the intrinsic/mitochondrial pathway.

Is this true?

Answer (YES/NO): YES